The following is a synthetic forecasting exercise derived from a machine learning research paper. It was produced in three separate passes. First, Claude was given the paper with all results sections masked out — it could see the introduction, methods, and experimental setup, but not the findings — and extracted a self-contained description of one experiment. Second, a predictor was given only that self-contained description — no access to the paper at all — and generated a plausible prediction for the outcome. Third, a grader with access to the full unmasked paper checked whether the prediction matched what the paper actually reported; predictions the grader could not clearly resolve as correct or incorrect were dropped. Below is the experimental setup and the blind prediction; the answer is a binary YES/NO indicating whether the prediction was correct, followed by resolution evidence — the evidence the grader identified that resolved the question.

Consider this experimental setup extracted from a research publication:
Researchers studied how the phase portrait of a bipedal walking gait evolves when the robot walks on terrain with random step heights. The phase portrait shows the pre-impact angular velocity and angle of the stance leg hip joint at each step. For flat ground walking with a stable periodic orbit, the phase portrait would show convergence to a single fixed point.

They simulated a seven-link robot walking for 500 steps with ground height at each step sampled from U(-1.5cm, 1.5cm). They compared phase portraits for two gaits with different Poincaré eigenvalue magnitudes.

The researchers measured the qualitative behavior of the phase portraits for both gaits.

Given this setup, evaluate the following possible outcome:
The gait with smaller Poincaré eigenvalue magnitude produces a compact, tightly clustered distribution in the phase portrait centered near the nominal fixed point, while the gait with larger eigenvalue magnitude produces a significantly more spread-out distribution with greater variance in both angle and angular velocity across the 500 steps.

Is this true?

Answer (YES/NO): NO